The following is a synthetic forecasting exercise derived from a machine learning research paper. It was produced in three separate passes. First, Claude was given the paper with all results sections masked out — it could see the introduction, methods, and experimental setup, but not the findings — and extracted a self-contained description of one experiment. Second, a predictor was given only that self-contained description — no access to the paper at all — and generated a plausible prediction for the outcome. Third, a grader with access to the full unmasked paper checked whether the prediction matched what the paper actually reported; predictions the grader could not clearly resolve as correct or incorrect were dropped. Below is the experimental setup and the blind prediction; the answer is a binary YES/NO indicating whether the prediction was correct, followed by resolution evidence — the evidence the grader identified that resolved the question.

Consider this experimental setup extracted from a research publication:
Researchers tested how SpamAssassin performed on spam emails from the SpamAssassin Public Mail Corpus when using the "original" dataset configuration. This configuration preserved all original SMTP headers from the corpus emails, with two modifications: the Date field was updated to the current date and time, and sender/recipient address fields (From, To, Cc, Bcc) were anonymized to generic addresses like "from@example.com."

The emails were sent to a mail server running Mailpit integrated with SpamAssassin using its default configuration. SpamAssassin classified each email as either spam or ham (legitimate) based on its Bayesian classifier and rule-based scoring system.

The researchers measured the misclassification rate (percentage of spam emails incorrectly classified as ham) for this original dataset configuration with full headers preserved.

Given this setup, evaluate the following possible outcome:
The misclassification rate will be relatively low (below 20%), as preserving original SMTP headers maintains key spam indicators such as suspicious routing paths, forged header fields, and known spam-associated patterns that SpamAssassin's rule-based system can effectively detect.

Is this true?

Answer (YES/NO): NO